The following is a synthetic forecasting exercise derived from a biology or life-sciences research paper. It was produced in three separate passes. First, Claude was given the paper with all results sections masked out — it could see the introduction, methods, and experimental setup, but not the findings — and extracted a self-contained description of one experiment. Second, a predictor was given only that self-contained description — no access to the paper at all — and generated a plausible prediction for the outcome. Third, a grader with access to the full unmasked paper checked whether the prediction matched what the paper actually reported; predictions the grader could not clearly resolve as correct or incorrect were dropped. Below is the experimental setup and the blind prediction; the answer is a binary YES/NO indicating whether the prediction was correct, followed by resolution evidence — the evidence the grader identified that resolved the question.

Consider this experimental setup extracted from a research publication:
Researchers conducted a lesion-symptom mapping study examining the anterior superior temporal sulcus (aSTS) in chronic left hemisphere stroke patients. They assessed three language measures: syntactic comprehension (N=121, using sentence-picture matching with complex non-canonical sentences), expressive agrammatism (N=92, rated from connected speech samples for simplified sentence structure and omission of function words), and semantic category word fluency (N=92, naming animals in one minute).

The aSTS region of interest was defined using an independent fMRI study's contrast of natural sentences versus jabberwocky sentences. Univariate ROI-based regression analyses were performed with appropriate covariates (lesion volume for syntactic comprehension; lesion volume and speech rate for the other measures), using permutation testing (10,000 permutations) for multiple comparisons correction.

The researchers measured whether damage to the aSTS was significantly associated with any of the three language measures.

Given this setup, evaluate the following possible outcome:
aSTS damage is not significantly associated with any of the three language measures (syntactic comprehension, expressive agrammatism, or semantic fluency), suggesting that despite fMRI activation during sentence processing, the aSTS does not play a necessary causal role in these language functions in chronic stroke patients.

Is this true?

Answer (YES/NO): NO